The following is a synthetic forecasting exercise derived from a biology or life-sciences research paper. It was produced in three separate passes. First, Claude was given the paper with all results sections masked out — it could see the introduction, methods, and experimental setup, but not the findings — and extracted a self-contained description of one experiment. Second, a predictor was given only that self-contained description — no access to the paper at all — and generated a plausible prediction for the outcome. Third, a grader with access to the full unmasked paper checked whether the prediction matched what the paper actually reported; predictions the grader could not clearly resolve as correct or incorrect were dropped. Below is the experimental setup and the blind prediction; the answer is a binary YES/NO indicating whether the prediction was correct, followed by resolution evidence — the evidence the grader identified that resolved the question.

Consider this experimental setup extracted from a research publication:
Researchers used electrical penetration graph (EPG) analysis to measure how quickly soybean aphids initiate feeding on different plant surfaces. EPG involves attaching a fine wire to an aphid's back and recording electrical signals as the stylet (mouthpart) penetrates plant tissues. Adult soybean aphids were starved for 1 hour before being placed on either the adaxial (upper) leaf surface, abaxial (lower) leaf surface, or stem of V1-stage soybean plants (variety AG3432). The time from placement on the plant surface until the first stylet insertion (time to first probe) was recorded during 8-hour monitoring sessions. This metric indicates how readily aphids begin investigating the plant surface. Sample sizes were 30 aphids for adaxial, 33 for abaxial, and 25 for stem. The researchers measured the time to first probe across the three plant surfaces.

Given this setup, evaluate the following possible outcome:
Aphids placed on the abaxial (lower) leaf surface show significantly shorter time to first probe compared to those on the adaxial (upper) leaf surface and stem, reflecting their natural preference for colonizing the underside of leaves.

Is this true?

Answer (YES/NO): NO